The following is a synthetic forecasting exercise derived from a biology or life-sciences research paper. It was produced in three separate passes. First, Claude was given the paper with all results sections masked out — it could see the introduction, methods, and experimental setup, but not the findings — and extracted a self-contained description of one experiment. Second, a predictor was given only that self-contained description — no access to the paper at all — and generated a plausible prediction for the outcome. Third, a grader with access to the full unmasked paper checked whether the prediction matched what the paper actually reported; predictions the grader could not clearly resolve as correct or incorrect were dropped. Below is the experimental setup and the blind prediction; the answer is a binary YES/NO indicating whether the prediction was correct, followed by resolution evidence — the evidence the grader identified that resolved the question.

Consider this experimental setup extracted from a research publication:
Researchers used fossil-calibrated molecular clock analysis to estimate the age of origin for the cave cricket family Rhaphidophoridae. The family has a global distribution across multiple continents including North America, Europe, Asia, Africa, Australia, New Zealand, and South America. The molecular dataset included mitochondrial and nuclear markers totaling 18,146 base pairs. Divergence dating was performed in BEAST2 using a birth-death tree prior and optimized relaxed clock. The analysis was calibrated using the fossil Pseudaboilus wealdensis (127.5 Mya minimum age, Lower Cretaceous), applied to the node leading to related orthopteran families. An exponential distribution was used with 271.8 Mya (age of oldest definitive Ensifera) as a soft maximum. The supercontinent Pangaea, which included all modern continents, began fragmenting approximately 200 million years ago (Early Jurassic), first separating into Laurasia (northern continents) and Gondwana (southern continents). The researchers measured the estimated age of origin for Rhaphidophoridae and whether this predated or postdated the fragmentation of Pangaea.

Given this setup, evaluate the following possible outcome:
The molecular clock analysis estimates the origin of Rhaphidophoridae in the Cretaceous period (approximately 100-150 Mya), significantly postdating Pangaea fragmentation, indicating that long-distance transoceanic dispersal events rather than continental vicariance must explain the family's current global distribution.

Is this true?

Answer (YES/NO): NO